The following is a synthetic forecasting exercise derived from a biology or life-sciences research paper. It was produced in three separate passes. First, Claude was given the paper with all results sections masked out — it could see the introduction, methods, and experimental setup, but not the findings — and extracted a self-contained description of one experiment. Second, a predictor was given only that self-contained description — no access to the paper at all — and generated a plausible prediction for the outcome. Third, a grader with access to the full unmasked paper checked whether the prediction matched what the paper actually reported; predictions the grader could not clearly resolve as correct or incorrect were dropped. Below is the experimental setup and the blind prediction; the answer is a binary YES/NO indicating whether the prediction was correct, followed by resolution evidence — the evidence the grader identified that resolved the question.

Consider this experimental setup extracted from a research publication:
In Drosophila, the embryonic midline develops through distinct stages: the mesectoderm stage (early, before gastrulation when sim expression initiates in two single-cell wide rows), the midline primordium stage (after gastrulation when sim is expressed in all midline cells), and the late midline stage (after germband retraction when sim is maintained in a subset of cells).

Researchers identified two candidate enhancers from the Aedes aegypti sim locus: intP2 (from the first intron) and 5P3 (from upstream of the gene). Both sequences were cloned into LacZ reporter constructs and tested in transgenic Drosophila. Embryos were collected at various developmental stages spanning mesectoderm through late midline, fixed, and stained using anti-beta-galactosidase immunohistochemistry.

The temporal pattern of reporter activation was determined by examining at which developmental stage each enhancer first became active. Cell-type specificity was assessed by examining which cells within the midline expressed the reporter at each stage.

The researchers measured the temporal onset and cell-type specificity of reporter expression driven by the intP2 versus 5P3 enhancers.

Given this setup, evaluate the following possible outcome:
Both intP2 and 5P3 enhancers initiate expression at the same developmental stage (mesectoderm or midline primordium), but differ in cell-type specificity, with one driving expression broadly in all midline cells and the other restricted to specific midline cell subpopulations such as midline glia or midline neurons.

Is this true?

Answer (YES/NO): YES